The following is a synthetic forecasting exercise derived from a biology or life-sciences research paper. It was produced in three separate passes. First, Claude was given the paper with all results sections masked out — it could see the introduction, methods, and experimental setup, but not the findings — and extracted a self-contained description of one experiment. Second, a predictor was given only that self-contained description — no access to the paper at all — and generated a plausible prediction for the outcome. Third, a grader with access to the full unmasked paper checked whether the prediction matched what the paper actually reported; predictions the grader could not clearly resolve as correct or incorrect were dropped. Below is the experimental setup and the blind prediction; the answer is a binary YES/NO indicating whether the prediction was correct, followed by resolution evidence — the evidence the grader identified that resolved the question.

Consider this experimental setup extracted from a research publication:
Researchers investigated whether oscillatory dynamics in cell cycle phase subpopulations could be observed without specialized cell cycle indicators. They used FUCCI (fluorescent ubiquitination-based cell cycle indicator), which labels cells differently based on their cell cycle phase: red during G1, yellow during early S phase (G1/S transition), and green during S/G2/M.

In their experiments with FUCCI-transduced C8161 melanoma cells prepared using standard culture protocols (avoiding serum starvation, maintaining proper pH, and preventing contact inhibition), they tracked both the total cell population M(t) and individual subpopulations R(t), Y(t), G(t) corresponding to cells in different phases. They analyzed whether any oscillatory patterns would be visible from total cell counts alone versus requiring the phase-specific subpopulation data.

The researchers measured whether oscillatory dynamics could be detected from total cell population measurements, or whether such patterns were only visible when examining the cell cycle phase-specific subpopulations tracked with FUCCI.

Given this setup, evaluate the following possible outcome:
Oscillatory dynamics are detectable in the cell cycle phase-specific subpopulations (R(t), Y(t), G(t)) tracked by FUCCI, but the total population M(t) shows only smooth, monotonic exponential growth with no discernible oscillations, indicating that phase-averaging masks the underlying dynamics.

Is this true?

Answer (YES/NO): YES